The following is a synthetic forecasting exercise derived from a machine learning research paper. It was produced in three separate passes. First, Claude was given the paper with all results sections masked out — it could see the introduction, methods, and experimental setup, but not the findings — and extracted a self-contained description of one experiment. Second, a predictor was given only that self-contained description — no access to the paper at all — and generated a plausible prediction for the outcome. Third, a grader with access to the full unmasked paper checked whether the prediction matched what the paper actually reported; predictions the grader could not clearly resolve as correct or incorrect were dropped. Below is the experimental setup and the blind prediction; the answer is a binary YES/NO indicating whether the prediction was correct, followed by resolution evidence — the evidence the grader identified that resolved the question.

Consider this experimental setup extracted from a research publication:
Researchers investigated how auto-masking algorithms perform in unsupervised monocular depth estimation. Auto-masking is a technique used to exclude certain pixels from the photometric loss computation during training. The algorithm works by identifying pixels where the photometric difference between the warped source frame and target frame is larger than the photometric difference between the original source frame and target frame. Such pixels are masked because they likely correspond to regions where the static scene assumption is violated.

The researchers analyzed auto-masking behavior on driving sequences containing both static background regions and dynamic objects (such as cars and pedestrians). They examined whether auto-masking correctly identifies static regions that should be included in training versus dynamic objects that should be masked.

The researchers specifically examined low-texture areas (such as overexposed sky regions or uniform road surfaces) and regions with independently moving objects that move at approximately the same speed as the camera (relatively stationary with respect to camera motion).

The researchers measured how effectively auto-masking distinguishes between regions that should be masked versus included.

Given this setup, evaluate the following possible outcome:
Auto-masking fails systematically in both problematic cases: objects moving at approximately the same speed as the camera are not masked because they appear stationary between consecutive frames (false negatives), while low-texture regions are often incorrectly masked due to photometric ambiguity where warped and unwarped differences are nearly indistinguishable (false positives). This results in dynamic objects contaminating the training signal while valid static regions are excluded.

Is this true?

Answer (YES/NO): NO